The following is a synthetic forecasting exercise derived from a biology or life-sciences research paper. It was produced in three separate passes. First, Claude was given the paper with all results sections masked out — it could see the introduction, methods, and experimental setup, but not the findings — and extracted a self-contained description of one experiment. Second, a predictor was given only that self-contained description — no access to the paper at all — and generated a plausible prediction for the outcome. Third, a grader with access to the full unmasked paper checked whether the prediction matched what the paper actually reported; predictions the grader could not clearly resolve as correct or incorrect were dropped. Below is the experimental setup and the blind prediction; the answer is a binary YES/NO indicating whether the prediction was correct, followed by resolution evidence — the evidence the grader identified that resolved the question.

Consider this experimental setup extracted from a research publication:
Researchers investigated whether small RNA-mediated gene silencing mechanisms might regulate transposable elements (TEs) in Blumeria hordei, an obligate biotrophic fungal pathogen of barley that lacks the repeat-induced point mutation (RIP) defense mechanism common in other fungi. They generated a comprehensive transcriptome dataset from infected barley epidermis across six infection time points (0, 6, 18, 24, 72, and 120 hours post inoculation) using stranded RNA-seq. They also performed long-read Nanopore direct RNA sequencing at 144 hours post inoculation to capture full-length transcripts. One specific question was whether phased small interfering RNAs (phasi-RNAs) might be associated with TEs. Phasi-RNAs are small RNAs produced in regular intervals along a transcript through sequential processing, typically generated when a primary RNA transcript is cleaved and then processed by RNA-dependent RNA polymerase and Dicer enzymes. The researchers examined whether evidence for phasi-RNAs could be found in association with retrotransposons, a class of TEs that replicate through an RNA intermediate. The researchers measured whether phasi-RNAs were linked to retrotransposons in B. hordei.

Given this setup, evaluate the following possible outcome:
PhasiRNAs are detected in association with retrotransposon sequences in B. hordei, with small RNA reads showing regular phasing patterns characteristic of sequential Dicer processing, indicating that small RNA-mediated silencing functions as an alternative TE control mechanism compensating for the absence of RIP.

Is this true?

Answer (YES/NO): YES